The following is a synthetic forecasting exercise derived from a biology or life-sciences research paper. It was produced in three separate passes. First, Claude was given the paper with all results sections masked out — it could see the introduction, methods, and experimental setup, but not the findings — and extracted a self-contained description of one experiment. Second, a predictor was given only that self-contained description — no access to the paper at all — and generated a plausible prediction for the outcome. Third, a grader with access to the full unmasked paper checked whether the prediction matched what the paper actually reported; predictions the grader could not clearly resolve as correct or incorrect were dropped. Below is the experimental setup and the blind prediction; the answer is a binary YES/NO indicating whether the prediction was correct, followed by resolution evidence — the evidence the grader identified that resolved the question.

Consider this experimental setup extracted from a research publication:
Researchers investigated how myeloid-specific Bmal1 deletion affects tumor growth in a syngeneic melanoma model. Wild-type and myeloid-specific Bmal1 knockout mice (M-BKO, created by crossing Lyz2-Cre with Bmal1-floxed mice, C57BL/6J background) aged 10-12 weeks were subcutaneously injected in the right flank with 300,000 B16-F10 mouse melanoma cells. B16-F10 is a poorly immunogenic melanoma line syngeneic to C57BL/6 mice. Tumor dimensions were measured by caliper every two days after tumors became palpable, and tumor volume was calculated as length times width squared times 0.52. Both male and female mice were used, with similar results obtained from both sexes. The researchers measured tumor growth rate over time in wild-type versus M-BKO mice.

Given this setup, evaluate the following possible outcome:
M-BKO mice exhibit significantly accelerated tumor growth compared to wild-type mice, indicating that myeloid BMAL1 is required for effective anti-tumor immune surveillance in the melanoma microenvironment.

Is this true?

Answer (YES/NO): YES